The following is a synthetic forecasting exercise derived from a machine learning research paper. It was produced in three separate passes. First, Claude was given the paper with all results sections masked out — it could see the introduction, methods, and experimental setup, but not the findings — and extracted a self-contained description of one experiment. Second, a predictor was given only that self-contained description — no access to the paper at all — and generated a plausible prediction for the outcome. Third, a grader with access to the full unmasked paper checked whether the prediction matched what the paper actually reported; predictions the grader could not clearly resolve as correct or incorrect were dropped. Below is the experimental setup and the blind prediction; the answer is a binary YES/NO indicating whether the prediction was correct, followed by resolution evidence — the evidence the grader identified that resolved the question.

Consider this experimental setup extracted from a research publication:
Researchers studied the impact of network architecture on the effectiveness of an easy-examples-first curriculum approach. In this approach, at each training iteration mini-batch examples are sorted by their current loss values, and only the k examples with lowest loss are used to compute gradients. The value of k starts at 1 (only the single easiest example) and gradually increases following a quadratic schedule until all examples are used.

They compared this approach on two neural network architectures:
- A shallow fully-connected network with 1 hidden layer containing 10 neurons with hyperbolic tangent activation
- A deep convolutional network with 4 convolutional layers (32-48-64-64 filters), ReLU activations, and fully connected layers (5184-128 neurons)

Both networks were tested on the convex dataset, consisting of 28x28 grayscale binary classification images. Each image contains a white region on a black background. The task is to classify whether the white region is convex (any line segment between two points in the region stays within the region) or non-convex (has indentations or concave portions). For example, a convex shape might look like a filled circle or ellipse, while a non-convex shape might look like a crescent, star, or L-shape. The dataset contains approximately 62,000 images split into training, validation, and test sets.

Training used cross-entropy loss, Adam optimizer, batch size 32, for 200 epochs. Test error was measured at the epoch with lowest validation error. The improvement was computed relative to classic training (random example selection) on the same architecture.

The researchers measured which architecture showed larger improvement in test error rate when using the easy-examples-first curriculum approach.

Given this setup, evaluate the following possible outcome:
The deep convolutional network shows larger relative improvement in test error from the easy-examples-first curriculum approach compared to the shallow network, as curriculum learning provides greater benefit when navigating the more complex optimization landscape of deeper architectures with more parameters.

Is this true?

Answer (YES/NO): NO